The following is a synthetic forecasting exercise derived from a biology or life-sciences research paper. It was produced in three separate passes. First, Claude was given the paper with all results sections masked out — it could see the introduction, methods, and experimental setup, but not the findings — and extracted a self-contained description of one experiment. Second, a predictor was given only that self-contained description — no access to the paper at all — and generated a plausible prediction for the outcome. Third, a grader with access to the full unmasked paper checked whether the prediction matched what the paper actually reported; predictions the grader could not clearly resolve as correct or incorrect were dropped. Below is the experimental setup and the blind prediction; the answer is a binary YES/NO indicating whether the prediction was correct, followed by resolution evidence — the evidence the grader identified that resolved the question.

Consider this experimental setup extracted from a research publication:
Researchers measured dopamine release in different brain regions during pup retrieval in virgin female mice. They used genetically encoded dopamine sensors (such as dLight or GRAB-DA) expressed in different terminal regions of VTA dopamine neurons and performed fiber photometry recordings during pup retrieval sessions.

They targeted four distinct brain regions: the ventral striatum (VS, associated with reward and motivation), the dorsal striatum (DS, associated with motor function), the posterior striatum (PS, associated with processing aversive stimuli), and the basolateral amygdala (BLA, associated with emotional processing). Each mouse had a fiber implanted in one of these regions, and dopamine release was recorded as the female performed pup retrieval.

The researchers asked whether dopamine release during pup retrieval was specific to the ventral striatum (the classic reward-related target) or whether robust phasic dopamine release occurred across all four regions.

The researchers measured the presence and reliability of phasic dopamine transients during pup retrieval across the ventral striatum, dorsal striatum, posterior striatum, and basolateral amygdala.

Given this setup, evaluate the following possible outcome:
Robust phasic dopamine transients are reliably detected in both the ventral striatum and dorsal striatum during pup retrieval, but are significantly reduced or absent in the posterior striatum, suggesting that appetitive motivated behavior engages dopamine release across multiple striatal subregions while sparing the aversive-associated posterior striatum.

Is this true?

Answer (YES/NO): NO